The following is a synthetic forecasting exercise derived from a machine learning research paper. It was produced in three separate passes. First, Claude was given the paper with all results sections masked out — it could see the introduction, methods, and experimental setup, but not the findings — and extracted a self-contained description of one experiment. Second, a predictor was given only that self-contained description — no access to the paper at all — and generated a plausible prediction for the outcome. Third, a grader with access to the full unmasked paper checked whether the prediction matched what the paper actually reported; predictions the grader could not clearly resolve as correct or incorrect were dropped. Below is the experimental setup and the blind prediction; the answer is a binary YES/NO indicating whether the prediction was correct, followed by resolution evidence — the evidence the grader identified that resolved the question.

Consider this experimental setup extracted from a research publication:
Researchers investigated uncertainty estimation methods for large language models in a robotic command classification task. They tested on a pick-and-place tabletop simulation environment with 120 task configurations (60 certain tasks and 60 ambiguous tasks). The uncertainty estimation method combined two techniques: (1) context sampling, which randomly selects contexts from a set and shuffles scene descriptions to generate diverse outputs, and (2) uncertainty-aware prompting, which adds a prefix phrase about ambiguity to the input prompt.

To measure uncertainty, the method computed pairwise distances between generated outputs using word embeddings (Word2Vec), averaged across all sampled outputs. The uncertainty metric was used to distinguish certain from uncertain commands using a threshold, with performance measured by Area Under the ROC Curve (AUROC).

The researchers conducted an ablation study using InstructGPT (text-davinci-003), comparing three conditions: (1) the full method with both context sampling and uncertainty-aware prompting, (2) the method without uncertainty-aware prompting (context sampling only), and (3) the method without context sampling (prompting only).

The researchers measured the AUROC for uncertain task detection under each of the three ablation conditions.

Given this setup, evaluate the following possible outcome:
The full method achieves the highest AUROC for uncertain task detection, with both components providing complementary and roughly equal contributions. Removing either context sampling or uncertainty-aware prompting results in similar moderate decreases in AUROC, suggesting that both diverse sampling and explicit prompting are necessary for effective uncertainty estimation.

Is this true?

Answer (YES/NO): NO